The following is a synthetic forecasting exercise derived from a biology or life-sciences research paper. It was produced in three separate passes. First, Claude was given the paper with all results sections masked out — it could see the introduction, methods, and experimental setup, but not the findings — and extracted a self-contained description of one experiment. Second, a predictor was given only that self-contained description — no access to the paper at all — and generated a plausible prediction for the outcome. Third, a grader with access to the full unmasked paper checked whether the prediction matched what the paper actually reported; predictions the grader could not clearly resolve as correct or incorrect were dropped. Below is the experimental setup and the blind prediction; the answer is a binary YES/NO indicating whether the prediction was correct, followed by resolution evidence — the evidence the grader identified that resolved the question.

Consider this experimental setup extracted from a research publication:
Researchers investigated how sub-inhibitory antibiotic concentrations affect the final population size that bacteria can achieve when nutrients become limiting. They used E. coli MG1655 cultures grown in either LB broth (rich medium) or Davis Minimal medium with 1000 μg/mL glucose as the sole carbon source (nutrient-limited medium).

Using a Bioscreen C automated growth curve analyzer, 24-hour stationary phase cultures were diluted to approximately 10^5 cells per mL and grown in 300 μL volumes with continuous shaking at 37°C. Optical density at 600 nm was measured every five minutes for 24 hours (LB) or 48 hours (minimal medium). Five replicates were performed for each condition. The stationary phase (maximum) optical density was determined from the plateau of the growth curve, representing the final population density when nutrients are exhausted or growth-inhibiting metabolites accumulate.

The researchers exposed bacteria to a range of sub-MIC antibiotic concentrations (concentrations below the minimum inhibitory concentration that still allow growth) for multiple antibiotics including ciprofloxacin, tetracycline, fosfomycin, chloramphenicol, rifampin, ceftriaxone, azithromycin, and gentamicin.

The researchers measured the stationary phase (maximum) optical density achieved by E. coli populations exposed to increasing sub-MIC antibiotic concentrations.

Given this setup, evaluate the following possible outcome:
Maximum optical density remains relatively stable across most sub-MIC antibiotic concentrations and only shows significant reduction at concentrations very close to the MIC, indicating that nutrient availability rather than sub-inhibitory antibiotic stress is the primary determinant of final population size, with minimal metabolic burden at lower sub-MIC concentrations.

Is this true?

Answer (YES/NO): NO